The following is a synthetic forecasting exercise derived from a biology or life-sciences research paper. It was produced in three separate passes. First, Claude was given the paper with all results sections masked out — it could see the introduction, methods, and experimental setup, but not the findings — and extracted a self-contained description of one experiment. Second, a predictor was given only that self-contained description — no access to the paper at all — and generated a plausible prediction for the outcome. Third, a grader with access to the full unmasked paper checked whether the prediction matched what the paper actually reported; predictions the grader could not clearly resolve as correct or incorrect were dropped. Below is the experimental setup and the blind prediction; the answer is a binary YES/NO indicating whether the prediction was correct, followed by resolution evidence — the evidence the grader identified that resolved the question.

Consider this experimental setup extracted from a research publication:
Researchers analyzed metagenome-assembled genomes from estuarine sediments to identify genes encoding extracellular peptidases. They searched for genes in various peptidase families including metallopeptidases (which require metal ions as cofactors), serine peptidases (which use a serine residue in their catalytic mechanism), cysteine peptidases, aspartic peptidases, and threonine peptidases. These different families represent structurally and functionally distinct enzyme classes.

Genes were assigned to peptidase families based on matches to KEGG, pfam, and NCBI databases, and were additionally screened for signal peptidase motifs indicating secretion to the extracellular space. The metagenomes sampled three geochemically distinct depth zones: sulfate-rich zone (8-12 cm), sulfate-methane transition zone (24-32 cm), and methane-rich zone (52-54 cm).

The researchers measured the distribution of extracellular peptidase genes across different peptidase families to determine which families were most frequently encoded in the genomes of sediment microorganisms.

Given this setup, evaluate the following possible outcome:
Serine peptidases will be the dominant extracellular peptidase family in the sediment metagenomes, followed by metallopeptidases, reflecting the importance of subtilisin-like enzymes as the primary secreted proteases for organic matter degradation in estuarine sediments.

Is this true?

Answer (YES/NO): NO